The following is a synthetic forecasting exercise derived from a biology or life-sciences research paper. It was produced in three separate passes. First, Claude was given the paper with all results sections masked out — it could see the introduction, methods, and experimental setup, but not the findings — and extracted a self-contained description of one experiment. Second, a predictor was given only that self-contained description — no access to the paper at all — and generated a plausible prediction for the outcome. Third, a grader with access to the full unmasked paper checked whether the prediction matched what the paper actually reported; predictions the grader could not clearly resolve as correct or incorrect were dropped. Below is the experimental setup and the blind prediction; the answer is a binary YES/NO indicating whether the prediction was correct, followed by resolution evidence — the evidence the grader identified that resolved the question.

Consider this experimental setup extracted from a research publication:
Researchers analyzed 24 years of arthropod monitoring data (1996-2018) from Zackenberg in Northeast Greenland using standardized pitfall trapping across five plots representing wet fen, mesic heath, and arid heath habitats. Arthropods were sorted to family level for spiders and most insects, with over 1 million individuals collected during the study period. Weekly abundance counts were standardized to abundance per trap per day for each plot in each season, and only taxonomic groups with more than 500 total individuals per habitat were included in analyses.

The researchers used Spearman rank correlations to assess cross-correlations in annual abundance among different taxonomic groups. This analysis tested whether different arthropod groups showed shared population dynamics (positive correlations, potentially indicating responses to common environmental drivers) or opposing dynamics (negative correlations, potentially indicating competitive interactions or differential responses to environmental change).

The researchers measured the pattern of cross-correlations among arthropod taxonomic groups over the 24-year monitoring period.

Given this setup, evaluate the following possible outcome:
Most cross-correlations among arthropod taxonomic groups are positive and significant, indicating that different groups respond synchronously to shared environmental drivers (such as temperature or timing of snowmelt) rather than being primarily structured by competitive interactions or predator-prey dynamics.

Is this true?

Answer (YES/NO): NO